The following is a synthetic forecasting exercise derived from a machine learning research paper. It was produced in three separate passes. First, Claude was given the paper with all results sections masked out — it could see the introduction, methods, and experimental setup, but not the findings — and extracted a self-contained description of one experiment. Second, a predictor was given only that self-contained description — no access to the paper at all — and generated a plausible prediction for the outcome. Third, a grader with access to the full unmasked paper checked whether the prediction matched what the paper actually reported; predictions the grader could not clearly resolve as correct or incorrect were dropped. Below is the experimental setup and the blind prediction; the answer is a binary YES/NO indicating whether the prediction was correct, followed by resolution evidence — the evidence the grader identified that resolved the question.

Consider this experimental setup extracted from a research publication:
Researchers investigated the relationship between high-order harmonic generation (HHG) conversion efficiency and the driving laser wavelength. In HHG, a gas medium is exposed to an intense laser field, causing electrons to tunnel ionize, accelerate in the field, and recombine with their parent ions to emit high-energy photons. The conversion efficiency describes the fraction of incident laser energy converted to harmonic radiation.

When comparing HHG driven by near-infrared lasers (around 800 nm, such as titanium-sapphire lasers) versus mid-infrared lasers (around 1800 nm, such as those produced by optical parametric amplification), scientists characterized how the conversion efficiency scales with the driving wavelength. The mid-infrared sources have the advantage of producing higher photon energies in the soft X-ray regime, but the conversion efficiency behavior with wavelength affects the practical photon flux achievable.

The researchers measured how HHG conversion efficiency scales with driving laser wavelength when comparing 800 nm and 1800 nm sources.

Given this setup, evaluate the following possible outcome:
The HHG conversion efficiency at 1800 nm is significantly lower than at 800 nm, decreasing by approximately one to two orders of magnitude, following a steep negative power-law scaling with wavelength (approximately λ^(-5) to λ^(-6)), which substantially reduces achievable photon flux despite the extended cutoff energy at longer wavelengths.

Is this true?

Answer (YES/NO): NO